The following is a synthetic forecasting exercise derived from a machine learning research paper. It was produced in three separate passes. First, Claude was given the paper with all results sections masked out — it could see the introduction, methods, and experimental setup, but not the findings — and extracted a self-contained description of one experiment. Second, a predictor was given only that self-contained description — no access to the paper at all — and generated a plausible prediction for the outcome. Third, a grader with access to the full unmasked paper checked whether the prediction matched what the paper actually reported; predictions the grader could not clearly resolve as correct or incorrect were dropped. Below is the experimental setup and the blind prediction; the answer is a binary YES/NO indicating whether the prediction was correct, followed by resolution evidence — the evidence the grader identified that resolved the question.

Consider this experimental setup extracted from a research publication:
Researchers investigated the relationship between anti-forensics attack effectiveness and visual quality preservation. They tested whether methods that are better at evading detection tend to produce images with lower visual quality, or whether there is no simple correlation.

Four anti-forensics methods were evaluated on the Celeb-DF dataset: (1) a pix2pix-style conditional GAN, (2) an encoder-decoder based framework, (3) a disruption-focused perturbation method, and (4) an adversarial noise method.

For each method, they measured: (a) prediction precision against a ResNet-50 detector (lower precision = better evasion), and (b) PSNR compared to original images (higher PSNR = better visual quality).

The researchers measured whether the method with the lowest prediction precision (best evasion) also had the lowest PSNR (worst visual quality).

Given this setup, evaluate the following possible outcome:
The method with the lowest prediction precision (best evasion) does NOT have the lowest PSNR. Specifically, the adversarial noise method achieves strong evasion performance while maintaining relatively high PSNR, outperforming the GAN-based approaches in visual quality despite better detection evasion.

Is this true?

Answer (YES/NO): NO